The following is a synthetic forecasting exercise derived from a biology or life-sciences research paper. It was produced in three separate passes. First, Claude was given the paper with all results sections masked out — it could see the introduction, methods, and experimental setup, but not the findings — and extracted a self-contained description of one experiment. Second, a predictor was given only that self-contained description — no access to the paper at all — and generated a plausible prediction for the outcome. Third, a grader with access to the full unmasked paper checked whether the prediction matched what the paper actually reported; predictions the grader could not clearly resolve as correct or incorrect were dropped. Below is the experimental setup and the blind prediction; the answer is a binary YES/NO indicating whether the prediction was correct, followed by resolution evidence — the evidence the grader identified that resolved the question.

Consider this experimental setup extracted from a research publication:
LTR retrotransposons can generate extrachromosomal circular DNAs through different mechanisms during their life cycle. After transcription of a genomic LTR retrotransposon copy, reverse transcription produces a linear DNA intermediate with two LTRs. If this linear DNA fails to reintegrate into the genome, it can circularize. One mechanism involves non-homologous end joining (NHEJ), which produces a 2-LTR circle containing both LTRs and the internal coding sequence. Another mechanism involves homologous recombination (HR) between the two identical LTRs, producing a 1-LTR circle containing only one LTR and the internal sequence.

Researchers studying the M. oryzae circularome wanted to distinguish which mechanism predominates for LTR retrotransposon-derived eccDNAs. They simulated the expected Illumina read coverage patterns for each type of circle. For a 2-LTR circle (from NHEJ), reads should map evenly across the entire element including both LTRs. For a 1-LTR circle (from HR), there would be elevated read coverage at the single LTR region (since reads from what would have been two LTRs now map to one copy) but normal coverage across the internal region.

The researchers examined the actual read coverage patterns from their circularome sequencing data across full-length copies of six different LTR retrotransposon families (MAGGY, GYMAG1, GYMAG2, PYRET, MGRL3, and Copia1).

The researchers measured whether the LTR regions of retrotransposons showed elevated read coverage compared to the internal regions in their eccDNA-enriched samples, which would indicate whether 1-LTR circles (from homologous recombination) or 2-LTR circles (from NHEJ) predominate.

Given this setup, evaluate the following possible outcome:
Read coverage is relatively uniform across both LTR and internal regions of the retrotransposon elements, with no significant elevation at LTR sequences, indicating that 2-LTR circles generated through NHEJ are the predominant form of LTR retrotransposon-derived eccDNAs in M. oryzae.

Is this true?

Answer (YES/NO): NO